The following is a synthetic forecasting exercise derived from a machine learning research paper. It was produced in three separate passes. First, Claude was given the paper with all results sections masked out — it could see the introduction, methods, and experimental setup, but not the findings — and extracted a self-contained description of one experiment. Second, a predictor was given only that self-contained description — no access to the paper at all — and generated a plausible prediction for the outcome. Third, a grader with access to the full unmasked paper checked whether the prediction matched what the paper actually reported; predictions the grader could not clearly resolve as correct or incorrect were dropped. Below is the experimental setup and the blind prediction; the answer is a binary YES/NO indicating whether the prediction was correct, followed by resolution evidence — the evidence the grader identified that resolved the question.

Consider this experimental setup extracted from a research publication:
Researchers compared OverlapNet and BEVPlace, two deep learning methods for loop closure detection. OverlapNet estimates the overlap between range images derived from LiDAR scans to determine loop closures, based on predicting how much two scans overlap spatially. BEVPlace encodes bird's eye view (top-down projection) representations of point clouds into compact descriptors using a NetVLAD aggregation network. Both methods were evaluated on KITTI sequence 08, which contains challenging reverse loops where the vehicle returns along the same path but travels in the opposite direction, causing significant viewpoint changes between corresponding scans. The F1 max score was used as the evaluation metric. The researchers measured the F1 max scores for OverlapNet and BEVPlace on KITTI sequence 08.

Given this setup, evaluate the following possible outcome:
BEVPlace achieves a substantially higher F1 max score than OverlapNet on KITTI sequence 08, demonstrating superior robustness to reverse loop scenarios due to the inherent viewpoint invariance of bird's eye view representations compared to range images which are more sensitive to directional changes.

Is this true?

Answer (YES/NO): YES